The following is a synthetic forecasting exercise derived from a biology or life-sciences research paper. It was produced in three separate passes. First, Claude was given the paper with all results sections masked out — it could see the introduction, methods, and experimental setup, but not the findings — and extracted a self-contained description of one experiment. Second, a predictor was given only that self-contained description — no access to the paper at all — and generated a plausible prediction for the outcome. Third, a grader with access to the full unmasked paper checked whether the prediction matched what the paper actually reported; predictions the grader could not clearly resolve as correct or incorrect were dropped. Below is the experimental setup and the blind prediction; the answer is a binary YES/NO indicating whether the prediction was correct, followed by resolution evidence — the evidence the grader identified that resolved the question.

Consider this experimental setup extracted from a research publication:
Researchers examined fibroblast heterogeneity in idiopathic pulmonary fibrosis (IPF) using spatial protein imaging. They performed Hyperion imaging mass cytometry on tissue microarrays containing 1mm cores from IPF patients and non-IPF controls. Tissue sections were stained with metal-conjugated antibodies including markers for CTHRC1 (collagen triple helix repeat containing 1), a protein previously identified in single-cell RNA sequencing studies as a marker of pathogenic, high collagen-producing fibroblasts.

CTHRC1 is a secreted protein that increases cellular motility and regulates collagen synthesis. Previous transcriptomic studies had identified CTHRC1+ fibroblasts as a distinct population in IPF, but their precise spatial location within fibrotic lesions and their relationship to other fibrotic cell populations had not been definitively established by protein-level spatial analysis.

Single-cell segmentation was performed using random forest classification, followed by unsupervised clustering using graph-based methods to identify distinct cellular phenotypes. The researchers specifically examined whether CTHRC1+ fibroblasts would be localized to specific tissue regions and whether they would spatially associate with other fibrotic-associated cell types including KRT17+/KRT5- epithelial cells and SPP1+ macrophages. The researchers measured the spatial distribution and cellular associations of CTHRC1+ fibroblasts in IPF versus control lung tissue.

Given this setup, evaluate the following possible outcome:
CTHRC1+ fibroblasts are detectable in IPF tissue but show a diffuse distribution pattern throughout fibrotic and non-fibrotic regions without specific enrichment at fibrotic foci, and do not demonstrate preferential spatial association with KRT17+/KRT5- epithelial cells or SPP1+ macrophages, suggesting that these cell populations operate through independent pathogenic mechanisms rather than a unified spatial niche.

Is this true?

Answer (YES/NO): NO